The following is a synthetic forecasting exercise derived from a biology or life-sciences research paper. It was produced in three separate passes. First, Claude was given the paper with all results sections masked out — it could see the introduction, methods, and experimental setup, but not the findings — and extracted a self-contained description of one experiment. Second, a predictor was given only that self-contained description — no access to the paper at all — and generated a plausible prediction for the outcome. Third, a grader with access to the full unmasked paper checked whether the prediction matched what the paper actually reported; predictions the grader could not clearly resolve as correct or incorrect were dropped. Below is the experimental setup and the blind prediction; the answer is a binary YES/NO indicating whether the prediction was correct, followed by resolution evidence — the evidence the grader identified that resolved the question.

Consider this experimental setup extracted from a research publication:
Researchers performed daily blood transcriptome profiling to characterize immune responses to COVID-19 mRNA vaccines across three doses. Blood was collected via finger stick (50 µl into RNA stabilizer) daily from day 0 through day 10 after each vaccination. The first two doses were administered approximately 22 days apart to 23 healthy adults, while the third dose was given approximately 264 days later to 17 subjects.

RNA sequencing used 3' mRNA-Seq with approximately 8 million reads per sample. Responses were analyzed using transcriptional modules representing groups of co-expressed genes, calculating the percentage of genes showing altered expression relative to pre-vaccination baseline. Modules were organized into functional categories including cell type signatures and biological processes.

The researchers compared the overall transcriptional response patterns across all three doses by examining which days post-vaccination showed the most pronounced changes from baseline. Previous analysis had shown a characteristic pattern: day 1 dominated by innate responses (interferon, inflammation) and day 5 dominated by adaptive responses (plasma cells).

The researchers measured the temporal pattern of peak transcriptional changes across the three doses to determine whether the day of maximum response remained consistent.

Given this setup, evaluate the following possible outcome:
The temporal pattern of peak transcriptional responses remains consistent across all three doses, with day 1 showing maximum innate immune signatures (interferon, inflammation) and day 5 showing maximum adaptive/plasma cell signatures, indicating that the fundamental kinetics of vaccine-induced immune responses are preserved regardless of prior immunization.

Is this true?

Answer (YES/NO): NO